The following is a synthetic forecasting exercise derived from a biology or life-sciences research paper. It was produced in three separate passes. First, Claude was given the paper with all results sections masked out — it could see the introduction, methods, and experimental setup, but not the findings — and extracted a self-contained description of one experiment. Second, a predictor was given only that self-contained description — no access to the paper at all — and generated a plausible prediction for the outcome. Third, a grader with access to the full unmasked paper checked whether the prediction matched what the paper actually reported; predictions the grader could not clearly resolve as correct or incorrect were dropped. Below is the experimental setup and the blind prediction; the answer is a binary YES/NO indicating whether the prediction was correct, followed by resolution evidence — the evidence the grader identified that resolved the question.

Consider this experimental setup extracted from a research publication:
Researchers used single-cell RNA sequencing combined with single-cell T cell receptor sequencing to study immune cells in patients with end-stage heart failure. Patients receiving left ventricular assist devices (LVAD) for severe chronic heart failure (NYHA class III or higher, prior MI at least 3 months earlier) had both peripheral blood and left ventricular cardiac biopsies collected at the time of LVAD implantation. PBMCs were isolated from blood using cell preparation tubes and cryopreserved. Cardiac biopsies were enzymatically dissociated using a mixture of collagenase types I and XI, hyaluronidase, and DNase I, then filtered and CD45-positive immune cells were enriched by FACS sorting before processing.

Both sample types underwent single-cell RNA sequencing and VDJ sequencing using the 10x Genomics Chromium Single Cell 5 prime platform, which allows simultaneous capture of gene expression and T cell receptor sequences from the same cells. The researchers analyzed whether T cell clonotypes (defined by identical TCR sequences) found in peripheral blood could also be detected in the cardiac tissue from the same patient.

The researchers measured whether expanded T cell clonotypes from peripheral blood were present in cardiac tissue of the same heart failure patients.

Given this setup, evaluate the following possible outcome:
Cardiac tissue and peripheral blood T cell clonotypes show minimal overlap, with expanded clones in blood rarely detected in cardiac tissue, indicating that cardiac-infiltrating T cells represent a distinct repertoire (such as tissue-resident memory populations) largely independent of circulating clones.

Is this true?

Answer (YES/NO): NO